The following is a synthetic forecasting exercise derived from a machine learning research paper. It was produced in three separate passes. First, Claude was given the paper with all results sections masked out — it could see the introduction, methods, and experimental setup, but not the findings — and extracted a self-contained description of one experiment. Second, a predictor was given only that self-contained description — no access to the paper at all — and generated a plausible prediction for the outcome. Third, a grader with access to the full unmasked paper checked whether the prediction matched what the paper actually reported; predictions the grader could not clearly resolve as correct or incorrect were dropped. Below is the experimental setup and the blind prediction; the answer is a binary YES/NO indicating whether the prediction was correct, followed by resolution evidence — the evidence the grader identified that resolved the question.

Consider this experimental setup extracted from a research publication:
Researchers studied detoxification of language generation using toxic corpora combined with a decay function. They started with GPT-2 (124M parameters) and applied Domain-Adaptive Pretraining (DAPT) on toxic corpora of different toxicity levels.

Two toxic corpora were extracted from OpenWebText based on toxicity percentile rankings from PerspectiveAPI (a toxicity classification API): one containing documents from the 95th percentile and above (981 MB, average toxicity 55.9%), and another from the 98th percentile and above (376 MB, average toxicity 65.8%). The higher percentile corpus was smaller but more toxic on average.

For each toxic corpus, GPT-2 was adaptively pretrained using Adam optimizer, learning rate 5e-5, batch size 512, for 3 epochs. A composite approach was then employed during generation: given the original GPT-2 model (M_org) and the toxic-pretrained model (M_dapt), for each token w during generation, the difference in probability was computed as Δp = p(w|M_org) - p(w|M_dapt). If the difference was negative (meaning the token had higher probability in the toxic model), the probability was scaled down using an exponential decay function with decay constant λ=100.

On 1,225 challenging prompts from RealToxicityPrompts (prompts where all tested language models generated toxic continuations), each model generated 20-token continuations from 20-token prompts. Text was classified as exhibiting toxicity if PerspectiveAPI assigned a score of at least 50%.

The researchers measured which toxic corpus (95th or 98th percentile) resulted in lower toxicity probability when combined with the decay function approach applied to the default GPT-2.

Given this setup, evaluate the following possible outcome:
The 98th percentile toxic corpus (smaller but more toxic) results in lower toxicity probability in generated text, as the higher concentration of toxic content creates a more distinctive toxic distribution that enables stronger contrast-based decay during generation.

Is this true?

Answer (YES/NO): NO